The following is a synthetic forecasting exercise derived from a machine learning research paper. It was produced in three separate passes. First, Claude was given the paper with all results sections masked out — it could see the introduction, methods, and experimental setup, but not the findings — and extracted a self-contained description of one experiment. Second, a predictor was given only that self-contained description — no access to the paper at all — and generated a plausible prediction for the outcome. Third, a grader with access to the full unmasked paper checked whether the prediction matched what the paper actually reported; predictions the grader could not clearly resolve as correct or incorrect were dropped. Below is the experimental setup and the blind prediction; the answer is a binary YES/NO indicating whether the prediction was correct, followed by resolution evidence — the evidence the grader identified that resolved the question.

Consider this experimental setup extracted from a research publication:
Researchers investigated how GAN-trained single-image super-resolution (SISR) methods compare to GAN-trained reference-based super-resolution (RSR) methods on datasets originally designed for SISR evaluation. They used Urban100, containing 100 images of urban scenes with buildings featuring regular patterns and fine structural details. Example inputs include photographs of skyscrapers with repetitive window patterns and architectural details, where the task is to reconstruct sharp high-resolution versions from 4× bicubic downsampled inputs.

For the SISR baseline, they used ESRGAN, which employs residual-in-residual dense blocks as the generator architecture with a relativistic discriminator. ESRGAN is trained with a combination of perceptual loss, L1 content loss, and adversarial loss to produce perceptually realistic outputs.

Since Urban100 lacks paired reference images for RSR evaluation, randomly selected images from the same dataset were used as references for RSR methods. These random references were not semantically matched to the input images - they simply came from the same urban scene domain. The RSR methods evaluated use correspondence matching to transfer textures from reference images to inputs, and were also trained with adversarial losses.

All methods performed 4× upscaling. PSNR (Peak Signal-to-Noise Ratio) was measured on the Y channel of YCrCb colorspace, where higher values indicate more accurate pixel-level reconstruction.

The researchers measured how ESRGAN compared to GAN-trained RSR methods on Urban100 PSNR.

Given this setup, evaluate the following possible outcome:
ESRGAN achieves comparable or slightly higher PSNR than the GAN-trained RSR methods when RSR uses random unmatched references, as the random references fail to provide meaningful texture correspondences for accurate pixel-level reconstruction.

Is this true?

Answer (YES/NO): NO